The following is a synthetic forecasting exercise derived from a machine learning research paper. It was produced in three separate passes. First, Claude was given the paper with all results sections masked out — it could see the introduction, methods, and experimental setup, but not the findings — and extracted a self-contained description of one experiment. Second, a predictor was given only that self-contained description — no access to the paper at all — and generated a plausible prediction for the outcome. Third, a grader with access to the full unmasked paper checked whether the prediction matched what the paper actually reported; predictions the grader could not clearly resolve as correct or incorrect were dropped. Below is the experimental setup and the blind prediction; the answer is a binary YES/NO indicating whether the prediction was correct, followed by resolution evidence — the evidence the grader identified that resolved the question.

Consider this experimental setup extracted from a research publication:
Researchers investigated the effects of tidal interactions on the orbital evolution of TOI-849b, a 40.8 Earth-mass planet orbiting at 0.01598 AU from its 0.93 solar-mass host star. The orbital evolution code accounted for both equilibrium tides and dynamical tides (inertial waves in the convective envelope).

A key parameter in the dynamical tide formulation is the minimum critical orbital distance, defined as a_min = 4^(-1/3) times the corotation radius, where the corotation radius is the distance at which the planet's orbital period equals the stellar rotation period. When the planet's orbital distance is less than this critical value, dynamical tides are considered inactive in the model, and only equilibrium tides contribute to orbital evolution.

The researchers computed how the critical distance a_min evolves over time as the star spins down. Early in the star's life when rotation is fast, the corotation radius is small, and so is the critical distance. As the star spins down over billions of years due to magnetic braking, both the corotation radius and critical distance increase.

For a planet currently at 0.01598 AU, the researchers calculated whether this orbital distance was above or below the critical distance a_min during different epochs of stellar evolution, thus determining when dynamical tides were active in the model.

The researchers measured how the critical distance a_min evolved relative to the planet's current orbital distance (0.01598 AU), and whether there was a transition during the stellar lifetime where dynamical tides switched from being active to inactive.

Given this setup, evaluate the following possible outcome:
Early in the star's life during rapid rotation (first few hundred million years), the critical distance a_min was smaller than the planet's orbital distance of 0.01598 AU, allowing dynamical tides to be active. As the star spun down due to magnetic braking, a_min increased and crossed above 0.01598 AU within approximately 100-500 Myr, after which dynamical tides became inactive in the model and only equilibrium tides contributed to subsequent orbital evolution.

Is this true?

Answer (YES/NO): NO